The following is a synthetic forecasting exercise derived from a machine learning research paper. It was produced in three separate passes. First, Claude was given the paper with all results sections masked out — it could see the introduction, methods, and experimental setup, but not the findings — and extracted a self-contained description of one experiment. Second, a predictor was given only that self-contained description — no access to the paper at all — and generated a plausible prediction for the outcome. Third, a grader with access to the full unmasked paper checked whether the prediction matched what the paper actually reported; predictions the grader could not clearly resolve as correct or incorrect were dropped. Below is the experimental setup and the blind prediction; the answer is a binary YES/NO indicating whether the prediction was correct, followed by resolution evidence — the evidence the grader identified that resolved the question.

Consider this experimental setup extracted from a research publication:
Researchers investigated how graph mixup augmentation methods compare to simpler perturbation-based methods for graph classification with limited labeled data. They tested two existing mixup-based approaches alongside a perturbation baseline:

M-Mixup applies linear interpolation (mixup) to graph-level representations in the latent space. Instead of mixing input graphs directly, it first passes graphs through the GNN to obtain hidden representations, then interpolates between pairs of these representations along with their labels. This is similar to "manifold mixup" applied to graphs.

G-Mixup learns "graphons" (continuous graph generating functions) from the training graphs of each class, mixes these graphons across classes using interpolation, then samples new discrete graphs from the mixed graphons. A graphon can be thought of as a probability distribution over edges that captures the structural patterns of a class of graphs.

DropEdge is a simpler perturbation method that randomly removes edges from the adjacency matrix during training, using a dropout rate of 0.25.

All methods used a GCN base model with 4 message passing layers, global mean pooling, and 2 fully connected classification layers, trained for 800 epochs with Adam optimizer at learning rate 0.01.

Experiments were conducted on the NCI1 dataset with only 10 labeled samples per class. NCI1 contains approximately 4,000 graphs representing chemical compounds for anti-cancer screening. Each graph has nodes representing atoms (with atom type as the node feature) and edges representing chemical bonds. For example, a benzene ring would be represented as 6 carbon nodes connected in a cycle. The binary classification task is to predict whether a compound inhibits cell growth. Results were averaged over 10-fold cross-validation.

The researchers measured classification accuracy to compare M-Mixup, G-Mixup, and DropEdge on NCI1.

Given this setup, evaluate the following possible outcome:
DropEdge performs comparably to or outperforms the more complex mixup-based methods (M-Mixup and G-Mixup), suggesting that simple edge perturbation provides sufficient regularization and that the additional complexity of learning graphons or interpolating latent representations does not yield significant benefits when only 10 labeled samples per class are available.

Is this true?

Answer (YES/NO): YES